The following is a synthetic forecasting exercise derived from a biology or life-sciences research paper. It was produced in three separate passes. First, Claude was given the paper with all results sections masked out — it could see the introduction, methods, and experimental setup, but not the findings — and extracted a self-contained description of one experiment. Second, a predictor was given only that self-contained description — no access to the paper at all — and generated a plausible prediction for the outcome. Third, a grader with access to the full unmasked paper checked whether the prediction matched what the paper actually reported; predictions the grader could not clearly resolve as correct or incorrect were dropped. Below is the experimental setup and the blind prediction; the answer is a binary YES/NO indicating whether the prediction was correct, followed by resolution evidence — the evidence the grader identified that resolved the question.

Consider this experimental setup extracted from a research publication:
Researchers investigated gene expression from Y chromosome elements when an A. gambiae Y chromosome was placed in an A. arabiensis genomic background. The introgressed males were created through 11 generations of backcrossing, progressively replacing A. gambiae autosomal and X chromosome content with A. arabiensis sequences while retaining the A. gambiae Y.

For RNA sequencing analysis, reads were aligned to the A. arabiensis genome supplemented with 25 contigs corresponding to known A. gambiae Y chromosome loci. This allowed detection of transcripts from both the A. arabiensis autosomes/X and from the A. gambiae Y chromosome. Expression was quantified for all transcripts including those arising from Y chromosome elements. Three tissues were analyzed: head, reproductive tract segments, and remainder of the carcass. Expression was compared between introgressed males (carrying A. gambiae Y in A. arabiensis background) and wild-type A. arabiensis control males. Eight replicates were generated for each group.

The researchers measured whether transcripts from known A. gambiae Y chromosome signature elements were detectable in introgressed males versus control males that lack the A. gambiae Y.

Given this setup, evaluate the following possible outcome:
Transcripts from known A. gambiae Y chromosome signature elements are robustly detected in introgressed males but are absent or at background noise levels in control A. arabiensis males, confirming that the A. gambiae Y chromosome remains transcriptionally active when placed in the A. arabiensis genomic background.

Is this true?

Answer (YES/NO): YES